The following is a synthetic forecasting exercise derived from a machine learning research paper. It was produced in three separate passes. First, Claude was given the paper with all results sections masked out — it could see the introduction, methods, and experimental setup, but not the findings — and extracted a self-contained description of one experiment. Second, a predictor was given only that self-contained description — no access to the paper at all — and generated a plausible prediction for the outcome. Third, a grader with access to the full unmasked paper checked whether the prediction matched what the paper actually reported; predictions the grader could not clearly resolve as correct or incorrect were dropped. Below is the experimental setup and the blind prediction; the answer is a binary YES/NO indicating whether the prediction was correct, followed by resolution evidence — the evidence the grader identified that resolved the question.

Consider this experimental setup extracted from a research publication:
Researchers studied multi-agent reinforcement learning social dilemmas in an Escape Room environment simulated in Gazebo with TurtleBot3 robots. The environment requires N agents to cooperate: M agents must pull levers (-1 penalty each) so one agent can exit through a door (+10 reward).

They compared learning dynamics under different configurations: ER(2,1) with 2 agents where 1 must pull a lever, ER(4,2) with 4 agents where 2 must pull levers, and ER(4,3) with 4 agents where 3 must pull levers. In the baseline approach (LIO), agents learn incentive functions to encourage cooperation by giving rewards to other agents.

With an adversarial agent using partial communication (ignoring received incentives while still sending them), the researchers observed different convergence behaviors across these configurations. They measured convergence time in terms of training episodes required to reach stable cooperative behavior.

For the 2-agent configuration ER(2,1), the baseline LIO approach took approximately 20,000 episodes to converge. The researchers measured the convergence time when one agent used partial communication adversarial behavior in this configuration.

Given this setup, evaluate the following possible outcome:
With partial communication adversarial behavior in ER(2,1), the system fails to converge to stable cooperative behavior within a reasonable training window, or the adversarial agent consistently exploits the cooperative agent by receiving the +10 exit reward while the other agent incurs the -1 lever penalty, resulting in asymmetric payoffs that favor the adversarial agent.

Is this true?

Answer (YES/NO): YES